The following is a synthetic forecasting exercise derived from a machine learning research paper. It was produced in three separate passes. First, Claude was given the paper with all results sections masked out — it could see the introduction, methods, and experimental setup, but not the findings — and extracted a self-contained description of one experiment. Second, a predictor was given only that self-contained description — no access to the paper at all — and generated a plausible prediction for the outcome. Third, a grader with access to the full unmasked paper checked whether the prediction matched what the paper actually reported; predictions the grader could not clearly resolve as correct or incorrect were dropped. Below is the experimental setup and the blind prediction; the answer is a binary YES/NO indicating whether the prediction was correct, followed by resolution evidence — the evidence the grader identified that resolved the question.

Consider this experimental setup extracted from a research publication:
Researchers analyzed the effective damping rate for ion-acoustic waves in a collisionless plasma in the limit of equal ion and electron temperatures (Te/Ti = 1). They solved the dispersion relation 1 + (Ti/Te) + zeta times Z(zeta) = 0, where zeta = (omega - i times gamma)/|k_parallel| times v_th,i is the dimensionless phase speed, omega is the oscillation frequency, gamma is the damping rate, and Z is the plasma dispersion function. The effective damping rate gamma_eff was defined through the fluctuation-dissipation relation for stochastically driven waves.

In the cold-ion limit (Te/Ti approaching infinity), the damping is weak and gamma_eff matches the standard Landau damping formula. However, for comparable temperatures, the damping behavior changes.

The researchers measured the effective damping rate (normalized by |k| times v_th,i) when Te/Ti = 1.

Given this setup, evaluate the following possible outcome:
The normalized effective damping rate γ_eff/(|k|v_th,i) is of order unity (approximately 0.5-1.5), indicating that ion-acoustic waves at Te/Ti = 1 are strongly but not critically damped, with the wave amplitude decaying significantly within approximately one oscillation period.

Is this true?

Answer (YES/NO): YES